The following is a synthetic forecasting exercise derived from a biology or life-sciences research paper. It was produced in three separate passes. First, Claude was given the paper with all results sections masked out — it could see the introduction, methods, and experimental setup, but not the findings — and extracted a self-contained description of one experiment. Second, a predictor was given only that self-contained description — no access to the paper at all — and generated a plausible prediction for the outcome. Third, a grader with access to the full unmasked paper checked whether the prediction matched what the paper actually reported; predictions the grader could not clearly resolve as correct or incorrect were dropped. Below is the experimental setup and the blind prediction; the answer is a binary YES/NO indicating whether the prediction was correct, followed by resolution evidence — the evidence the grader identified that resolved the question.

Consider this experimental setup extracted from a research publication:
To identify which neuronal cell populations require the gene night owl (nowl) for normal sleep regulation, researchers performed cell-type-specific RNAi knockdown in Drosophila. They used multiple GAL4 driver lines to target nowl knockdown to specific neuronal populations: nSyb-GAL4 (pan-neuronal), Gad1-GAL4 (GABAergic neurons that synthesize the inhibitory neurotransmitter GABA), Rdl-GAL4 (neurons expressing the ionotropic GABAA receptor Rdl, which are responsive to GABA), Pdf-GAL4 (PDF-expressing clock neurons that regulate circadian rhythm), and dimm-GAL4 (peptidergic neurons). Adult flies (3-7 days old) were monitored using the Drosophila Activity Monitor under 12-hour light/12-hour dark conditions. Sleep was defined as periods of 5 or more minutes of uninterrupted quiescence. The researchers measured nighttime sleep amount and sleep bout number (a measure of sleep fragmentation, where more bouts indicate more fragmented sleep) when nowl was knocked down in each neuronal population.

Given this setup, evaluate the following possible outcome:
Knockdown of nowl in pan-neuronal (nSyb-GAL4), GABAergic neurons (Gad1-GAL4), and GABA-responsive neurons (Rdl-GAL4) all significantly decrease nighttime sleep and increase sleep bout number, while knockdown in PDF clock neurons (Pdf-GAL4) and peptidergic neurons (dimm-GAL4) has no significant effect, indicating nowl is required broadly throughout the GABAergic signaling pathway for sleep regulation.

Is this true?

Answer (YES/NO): NO